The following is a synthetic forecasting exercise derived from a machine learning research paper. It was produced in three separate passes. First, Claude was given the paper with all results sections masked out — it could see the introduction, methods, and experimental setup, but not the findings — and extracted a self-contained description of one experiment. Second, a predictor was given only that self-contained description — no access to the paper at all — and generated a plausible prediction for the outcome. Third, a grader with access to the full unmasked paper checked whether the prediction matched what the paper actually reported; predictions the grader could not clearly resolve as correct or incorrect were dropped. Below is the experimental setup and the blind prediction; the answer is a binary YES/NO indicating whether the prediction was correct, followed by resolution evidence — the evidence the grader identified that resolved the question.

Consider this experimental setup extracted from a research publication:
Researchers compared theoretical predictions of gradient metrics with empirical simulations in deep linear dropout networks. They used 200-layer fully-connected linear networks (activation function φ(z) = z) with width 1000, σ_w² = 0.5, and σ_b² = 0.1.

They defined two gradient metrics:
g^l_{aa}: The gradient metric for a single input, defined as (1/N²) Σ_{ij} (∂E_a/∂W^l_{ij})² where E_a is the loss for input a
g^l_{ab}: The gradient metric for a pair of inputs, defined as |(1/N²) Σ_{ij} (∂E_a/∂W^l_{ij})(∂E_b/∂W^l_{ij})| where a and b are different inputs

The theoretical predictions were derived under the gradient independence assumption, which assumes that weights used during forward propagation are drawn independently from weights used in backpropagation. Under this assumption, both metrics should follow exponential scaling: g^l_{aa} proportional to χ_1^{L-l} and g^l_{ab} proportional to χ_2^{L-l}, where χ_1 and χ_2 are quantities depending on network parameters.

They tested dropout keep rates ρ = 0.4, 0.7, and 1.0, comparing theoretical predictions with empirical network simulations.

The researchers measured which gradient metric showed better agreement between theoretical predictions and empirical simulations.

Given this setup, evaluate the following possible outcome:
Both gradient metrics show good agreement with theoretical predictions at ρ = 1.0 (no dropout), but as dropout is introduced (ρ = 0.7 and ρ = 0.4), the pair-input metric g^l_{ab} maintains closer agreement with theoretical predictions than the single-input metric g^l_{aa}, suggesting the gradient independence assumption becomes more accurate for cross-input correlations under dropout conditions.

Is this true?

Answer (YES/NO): NO